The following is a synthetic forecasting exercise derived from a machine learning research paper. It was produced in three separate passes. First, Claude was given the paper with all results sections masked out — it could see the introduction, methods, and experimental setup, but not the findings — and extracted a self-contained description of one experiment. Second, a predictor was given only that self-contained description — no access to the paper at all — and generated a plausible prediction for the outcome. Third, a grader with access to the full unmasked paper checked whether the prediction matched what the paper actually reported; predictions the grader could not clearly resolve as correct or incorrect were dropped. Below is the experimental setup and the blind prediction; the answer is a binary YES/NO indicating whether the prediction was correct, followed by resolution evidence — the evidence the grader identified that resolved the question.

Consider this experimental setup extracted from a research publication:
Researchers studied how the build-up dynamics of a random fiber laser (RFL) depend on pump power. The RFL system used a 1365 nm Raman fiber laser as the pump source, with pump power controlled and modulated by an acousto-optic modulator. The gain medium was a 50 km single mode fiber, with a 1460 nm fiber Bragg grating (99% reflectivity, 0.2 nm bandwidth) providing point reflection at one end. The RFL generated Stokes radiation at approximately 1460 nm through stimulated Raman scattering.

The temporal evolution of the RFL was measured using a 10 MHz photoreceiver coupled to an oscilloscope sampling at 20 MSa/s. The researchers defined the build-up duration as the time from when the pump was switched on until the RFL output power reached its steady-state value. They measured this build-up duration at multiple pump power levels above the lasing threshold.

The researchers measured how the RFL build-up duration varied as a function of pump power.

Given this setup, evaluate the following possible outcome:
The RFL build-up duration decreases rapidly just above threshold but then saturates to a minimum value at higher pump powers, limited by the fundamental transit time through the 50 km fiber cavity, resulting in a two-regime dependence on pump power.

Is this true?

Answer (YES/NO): NO